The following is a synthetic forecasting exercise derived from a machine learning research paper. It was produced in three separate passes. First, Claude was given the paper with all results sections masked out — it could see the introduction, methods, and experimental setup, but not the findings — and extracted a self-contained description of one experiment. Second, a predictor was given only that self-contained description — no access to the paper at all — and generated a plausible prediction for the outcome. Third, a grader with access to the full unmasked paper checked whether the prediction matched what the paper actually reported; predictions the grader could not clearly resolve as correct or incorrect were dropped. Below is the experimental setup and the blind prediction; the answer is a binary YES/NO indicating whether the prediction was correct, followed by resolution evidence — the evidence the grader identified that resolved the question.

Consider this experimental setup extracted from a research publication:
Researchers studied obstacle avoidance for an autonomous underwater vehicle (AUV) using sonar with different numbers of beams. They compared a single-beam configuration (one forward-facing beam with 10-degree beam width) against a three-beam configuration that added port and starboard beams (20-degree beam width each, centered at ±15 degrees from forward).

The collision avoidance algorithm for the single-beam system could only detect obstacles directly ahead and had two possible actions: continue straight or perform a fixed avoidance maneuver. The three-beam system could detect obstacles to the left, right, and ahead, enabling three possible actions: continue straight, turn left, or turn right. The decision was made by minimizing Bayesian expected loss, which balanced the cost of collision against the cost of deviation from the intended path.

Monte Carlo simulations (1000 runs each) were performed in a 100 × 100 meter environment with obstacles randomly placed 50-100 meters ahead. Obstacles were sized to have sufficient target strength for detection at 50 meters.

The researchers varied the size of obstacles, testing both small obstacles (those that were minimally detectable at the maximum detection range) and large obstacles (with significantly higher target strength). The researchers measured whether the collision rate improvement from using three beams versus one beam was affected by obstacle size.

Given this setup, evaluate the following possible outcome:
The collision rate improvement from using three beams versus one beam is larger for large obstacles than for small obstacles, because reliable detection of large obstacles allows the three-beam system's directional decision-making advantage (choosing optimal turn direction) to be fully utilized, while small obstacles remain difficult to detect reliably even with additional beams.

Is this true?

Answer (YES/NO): NO